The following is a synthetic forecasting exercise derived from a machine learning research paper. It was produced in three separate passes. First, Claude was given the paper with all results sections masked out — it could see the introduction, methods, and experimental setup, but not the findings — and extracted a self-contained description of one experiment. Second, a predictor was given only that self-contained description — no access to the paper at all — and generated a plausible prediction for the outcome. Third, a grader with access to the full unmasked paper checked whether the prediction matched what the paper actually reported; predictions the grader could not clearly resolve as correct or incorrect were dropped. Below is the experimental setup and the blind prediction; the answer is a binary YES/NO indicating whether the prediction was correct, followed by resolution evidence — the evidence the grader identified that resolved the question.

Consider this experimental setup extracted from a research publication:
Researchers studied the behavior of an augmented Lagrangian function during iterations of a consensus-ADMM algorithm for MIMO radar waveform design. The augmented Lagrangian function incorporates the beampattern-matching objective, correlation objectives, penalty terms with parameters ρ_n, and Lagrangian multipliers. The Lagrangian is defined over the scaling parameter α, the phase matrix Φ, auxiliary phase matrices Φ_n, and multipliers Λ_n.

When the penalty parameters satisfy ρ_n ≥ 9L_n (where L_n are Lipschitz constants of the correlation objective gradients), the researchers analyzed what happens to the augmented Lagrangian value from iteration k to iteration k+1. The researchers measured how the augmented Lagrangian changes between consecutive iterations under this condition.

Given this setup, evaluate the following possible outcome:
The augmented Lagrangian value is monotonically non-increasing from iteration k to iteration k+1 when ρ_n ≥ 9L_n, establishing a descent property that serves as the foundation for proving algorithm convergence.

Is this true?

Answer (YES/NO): YES